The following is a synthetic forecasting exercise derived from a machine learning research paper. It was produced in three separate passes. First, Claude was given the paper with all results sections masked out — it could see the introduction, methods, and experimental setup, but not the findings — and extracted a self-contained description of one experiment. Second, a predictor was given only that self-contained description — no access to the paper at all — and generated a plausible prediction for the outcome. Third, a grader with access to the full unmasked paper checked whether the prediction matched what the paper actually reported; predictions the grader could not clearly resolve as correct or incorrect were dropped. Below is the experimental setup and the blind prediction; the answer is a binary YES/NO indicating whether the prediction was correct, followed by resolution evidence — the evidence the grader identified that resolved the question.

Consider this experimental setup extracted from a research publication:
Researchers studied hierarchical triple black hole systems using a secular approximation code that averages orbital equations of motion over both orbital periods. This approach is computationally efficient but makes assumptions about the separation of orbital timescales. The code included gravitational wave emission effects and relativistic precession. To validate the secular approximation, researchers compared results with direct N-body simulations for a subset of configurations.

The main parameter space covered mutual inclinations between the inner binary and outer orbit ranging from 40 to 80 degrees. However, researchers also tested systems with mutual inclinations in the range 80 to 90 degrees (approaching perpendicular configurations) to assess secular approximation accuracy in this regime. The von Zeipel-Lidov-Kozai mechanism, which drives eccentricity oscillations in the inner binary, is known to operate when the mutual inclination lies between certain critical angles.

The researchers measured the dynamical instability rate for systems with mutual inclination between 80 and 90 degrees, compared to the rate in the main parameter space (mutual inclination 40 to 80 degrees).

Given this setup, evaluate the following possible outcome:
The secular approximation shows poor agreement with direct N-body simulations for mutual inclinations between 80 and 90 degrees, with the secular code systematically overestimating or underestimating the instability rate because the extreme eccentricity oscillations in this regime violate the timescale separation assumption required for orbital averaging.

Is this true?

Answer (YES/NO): NO